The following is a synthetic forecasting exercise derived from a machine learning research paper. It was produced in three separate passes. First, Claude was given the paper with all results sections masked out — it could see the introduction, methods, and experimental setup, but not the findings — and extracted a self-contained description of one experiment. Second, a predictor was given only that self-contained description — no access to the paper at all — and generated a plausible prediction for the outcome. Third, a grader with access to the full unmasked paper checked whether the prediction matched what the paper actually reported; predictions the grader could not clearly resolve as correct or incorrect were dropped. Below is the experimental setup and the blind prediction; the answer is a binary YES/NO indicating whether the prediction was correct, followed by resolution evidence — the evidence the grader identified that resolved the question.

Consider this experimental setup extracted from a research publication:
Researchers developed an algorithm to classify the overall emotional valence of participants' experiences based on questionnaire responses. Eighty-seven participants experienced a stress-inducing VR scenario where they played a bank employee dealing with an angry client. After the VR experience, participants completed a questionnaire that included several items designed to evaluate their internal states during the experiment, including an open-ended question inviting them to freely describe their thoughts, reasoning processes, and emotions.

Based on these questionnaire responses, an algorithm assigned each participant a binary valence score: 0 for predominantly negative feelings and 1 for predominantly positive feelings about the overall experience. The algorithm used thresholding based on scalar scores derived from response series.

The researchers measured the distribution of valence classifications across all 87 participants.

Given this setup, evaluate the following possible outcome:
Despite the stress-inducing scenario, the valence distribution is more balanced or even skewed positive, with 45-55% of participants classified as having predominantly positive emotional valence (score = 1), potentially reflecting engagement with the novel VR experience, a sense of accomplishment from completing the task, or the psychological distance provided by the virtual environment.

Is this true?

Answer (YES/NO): NO